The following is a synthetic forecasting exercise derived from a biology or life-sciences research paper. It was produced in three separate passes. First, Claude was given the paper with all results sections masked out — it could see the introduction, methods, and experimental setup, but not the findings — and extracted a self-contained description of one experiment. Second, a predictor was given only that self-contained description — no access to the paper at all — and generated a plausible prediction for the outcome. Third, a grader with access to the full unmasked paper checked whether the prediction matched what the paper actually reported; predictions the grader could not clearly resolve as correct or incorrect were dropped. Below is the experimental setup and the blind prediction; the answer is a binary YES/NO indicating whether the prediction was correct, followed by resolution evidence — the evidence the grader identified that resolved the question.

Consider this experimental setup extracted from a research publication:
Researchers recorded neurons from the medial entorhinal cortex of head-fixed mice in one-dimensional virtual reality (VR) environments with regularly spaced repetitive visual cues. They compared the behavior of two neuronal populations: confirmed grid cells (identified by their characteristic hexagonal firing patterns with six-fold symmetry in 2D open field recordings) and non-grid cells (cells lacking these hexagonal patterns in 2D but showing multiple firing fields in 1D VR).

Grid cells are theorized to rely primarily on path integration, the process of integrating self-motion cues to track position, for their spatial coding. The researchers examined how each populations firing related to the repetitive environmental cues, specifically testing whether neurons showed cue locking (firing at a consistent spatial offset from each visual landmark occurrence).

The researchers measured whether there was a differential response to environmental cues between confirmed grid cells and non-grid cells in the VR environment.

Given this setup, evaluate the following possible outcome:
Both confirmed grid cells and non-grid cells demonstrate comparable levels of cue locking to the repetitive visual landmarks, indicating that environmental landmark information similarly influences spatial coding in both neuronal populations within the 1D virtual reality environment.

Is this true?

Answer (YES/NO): NO